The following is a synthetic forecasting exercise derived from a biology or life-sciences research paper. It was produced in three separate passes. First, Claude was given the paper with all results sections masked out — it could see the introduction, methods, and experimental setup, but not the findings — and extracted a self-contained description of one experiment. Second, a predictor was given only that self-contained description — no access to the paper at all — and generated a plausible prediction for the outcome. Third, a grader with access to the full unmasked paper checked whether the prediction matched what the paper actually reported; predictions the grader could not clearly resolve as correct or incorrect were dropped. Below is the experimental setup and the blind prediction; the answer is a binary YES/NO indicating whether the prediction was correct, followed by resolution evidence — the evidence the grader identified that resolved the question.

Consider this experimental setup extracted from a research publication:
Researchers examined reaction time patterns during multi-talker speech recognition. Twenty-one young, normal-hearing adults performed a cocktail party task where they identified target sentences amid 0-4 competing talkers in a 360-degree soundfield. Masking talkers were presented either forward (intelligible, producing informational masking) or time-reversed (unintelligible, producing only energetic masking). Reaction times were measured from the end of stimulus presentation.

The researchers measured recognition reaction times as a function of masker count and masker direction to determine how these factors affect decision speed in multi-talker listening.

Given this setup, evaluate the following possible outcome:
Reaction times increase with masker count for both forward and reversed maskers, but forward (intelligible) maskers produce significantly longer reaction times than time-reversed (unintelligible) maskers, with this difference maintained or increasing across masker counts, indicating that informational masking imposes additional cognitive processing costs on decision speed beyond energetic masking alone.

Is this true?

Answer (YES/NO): YES